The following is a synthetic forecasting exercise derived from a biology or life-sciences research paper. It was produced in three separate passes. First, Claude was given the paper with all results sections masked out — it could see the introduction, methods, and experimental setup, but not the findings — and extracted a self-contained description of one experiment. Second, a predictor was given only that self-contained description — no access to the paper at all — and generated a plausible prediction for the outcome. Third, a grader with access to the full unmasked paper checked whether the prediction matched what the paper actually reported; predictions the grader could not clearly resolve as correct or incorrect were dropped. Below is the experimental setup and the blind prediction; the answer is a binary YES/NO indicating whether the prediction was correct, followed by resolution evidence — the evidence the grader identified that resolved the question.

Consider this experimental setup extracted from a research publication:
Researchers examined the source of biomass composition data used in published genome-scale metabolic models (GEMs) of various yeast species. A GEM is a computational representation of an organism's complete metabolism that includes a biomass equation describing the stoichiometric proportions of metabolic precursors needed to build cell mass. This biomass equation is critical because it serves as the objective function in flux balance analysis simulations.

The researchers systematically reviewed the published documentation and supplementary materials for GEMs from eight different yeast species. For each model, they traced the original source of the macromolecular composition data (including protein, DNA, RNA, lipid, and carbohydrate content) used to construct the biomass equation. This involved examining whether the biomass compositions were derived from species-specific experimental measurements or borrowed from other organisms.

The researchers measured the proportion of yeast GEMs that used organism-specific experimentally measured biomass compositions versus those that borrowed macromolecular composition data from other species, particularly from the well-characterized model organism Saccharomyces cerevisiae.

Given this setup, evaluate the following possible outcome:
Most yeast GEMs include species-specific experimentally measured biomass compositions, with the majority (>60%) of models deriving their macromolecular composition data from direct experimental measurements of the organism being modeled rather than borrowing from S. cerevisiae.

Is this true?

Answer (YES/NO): NO